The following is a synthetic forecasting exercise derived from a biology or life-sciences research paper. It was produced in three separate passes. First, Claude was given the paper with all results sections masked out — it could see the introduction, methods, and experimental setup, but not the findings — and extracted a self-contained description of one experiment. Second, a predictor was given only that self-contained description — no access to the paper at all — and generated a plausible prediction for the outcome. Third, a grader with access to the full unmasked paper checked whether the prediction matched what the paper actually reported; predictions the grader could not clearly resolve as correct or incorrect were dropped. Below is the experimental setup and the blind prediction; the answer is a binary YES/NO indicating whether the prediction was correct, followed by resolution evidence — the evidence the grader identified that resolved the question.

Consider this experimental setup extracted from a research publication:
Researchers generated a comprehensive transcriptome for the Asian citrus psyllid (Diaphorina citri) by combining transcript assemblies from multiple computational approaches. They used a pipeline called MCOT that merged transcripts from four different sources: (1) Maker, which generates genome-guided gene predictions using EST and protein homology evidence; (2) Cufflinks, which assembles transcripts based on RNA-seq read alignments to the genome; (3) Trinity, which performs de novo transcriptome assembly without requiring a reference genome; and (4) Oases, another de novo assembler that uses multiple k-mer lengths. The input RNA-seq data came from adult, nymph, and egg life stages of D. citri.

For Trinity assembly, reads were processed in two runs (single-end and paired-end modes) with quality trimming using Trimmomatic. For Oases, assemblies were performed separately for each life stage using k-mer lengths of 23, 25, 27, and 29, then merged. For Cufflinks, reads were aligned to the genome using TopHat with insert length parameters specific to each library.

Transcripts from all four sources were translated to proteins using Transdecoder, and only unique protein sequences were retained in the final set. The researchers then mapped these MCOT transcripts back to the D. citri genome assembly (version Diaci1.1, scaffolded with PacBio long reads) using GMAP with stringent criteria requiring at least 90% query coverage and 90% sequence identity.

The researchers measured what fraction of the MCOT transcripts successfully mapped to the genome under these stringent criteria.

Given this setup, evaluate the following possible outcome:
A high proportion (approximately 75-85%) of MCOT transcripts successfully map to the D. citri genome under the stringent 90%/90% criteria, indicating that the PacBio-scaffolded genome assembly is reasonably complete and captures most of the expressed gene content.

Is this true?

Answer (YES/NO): NO